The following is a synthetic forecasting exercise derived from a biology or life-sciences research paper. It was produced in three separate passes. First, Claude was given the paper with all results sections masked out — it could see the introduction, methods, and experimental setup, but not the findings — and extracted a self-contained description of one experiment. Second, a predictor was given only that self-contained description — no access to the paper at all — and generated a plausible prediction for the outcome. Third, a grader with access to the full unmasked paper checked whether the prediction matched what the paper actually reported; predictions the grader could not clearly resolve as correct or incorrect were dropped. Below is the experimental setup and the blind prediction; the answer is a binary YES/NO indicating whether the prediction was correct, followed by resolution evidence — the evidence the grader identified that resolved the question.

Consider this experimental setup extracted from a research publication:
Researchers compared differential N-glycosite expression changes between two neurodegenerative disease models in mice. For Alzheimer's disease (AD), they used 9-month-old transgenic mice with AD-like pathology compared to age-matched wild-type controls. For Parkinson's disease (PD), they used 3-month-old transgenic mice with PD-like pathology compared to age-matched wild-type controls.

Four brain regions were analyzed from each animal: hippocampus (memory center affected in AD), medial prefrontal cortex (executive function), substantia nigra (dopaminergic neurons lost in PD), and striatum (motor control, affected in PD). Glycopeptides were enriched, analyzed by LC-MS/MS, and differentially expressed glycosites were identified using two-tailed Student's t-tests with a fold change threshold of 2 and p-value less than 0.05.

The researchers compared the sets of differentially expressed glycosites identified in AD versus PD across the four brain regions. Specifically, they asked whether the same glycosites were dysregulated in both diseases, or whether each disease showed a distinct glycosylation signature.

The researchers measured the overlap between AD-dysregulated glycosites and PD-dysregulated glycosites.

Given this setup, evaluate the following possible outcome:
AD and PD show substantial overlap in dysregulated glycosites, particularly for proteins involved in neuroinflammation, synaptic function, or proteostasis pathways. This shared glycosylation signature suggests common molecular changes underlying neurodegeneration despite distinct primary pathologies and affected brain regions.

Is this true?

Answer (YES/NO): NO